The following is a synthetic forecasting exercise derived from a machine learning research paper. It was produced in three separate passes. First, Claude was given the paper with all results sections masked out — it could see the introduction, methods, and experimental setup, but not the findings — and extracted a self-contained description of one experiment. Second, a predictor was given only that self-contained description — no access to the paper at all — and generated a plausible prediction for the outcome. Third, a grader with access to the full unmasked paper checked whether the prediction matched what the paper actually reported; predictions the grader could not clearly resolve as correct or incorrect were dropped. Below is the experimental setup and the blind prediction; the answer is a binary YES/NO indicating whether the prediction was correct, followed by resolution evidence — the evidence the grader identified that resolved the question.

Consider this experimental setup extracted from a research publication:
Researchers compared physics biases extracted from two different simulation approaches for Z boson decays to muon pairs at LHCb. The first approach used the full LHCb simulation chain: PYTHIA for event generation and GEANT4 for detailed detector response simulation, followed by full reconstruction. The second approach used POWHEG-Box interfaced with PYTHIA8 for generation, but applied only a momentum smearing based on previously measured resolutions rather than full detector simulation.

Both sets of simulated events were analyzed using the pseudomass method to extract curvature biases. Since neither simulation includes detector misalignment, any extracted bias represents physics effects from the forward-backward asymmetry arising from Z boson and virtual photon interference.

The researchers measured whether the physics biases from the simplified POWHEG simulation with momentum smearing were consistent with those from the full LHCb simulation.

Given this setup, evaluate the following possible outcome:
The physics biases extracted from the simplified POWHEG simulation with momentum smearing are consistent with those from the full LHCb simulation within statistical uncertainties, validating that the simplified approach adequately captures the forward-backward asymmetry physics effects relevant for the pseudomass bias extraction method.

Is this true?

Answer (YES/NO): YES